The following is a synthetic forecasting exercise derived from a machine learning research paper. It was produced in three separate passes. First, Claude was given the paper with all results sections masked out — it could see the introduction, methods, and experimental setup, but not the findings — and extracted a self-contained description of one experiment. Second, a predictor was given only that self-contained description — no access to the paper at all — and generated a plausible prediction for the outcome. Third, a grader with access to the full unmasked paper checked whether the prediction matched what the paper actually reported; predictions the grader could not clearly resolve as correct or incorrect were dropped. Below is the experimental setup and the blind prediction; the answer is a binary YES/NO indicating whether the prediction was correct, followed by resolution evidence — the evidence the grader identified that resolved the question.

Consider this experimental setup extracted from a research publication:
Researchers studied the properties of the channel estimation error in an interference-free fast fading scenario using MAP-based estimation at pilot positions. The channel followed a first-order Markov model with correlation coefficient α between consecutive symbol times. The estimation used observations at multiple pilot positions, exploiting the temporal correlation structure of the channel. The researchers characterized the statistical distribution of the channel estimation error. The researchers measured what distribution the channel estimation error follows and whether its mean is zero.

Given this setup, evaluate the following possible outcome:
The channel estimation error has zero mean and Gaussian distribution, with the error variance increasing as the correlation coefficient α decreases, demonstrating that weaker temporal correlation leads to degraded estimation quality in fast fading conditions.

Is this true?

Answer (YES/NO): NO